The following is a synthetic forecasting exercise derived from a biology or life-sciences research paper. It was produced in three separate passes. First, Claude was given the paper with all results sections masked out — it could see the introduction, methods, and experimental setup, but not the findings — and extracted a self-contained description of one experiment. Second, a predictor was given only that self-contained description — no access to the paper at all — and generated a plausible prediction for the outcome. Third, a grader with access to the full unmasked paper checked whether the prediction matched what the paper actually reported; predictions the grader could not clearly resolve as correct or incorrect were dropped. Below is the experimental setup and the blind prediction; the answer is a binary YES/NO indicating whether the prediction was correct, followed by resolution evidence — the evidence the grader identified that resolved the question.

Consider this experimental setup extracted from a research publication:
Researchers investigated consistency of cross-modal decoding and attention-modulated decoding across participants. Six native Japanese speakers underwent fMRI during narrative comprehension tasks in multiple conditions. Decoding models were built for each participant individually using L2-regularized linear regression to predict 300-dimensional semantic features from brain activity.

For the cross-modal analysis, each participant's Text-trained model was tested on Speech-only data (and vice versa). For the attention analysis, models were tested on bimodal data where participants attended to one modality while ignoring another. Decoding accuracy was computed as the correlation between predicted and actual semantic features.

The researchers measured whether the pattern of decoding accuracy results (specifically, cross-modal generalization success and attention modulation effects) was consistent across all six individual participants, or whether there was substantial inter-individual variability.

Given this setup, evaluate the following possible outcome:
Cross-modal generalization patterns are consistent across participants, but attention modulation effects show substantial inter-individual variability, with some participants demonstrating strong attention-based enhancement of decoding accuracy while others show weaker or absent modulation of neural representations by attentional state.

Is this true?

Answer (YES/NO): NO